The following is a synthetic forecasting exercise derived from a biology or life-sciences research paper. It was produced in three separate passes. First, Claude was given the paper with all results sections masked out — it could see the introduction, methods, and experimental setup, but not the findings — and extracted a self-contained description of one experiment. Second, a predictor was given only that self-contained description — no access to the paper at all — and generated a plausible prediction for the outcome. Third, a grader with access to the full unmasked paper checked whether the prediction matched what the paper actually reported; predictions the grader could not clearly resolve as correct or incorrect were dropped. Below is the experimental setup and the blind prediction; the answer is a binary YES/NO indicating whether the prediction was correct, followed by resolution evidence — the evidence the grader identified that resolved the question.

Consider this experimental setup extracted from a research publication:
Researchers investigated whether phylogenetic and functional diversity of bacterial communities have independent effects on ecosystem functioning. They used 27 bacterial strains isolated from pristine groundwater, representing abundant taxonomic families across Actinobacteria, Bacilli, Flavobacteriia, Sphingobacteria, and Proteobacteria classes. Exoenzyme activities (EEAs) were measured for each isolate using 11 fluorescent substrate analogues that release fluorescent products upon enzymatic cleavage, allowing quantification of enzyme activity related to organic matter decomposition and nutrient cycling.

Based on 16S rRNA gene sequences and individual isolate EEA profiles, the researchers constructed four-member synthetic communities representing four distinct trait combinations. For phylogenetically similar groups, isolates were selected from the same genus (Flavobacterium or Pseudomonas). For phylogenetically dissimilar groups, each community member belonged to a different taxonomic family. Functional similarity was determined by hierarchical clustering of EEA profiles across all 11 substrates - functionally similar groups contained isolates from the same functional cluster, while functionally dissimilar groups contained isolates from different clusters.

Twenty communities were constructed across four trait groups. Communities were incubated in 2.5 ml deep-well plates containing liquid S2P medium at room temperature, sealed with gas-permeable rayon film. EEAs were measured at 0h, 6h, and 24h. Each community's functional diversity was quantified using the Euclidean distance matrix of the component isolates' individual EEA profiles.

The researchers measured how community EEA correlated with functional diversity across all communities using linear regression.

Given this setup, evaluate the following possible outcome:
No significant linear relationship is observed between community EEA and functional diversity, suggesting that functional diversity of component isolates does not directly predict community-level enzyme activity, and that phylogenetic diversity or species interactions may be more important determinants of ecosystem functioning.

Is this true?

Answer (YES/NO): NO